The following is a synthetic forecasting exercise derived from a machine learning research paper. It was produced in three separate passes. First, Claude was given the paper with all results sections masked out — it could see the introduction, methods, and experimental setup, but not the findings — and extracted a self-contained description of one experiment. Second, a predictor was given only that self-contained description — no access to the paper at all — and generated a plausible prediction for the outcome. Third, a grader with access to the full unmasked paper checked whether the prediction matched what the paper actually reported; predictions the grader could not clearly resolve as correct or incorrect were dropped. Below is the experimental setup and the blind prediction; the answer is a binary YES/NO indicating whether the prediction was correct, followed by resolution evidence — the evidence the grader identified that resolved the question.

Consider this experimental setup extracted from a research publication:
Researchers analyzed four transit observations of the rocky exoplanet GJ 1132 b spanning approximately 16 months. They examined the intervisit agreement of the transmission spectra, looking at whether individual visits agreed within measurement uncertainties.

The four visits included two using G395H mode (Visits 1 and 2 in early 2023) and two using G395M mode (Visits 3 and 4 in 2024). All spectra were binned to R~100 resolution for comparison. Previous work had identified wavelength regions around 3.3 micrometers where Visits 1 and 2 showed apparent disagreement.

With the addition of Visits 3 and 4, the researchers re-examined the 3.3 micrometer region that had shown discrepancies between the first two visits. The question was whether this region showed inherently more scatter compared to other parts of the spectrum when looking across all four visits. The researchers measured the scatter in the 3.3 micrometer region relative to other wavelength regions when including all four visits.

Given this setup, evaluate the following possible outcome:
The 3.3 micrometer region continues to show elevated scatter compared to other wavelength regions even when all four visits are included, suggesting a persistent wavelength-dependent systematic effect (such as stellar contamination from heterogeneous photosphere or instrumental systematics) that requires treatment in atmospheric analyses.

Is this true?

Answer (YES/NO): NO